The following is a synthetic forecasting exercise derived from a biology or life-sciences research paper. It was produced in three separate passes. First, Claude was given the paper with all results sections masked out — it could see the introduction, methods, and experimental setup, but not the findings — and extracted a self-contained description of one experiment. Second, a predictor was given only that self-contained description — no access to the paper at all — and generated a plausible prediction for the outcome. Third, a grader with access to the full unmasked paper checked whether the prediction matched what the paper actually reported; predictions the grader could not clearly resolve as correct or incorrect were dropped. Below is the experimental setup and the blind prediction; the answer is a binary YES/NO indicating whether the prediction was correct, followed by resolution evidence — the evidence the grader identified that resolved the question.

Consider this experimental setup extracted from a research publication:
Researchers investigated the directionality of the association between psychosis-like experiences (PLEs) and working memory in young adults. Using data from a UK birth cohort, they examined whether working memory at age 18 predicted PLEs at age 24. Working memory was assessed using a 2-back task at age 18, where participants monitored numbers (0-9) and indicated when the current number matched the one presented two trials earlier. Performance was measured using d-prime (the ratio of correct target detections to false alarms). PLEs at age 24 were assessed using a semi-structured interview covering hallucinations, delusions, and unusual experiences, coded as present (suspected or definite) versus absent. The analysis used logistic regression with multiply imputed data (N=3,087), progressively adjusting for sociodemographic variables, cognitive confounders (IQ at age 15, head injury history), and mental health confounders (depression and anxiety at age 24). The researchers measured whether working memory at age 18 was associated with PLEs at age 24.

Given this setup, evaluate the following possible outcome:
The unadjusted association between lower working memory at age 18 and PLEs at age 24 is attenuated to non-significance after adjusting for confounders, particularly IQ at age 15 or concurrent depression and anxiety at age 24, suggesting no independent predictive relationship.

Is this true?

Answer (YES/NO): NO